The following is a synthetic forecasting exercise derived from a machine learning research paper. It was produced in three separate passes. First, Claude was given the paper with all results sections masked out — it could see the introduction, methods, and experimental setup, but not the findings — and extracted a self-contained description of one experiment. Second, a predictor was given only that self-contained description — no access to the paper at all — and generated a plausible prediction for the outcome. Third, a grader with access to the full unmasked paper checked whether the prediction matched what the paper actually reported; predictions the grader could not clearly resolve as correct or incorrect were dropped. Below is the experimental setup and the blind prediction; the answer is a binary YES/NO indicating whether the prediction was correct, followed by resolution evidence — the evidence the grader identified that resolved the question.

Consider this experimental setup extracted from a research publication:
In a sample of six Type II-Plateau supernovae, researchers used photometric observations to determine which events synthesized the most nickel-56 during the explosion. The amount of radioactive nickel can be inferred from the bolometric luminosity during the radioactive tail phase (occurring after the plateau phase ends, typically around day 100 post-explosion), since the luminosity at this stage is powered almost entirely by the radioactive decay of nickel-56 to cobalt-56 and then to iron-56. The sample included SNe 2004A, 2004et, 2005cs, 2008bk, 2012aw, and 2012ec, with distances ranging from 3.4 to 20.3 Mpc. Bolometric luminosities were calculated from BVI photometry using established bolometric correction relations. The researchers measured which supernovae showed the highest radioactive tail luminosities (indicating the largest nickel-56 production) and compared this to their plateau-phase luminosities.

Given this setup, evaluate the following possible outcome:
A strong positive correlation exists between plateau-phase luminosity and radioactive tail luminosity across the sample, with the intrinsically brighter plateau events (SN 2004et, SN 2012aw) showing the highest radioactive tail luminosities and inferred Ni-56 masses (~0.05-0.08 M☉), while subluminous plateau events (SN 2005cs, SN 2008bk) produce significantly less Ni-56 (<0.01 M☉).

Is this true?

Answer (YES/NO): NO